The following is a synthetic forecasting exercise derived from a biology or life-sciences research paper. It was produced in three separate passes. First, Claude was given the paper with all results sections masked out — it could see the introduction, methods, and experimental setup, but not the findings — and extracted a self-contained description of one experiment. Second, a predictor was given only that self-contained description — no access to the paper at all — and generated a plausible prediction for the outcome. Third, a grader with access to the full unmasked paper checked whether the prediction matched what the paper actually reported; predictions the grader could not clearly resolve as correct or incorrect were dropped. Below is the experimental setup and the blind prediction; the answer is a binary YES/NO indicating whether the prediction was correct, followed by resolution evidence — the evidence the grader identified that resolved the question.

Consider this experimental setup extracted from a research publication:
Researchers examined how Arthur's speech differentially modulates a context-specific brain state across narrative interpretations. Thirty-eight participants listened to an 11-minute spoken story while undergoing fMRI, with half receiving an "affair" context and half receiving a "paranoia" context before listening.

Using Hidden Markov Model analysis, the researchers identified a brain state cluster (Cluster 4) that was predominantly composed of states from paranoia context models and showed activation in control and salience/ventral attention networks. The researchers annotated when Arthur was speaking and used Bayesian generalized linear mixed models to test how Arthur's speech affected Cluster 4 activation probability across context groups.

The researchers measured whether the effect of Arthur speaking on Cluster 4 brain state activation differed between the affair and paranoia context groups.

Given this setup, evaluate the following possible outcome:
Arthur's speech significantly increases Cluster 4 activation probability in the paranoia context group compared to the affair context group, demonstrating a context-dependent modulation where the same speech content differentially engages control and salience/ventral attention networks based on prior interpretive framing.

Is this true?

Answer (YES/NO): NO